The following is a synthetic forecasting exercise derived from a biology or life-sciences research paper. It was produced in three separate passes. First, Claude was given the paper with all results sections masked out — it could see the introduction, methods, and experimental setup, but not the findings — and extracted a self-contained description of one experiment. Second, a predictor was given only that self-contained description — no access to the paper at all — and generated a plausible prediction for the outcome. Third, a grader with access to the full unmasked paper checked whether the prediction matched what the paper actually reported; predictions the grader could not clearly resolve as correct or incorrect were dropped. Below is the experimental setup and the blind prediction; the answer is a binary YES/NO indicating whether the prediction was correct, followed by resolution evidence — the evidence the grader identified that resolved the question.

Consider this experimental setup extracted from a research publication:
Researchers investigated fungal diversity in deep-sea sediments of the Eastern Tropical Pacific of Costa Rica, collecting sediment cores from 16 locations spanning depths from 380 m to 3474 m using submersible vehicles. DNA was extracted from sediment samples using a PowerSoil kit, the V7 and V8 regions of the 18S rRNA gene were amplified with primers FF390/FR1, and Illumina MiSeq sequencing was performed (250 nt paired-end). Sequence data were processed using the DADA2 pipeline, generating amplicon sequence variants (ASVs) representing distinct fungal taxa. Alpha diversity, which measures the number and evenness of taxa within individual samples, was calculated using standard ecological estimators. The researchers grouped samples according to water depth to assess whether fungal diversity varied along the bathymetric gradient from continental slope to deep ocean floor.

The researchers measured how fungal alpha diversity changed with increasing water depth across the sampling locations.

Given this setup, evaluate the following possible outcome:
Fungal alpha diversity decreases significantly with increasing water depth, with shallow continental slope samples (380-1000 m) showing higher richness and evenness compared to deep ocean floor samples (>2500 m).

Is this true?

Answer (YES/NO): NO